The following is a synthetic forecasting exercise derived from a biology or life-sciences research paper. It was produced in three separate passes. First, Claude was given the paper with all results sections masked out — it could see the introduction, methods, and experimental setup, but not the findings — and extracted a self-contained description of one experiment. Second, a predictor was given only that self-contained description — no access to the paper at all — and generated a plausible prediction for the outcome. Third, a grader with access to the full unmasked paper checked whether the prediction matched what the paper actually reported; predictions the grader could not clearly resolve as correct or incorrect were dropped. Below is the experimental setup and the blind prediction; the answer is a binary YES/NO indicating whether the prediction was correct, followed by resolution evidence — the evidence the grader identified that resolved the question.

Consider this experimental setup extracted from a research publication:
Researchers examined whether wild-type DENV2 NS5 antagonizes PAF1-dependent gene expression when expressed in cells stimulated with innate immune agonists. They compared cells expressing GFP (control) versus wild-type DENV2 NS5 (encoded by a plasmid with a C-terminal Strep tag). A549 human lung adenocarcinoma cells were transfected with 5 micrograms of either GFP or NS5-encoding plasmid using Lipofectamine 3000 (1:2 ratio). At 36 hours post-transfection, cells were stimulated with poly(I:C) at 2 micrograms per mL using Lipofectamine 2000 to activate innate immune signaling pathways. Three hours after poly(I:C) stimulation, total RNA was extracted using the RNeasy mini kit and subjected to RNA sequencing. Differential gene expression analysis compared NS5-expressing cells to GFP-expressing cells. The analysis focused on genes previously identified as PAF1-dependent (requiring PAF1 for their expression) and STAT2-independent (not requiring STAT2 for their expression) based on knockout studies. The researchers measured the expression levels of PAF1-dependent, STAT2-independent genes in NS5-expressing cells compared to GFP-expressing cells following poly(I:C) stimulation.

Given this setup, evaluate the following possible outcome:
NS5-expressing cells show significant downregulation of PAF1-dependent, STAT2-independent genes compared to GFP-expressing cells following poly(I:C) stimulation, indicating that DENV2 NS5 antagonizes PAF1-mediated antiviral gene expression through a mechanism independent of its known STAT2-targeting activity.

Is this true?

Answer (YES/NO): YES